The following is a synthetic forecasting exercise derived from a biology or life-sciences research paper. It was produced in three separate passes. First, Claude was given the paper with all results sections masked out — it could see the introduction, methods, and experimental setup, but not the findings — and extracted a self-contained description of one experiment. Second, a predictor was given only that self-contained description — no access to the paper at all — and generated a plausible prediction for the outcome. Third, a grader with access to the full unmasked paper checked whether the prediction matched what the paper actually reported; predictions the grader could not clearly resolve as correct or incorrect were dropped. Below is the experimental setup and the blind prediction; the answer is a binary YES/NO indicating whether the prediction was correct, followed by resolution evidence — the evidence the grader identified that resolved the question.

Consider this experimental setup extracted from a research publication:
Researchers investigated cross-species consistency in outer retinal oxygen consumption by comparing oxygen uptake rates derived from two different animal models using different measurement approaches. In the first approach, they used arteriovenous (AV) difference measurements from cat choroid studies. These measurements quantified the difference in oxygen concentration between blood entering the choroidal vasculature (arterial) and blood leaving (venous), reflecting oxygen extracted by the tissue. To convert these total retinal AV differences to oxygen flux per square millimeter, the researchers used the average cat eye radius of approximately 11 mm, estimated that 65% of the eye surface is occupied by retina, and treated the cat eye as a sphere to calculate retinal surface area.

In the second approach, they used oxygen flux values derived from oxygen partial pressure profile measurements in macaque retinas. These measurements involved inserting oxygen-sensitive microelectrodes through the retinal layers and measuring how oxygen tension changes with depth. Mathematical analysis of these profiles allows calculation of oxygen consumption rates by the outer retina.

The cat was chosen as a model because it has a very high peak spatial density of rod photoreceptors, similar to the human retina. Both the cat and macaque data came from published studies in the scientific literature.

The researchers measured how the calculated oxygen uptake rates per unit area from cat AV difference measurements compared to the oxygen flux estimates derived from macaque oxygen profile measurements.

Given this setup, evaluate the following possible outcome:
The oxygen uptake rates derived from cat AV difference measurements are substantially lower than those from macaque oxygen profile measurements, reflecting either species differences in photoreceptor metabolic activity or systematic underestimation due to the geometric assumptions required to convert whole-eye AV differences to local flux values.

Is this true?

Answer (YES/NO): NO